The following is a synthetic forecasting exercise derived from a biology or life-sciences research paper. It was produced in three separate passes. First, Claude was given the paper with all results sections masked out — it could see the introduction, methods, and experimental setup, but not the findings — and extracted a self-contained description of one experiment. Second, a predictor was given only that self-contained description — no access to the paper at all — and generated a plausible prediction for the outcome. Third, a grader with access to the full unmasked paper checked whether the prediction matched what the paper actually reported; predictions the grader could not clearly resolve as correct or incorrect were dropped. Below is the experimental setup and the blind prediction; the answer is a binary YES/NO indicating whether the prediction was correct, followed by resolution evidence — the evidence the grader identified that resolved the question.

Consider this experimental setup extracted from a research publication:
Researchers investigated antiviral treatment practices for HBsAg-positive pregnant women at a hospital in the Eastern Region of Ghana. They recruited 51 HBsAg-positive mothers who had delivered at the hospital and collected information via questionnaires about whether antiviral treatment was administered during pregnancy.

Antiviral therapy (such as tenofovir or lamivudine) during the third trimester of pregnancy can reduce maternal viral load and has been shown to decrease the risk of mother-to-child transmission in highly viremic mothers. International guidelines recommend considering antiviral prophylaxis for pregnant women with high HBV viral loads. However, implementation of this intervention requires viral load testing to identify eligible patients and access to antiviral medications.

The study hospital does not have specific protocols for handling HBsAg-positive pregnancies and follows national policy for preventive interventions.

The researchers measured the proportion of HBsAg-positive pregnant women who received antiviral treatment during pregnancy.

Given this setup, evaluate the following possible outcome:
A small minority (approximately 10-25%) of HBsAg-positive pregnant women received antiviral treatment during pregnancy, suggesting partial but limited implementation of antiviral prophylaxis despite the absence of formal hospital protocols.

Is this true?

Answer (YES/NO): NO